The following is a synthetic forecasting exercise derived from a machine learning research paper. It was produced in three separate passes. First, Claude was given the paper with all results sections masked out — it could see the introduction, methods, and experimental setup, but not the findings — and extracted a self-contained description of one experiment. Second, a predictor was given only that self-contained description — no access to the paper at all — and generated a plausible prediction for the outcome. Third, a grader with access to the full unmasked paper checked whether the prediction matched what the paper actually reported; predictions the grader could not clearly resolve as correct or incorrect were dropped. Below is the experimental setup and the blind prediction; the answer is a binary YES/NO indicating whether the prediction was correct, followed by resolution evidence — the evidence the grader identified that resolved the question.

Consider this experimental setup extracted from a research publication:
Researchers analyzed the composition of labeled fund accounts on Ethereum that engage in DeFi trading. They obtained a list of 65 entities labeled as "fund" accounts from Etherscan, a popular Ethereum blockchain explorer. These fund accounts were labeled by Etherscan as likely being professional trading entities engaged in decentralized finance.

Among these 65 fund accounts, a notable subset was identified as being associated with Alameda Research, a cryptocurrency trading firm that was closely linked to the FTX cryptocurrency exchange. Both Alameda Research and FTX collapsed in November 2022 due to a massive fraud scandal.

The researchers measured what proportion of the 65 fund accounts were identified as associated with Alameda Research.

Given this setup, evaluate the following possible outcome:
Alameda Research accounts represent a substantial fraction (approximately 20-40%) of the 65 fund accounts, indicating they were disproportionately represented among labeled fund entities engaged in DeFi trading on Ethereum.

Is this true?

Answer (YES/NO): YES